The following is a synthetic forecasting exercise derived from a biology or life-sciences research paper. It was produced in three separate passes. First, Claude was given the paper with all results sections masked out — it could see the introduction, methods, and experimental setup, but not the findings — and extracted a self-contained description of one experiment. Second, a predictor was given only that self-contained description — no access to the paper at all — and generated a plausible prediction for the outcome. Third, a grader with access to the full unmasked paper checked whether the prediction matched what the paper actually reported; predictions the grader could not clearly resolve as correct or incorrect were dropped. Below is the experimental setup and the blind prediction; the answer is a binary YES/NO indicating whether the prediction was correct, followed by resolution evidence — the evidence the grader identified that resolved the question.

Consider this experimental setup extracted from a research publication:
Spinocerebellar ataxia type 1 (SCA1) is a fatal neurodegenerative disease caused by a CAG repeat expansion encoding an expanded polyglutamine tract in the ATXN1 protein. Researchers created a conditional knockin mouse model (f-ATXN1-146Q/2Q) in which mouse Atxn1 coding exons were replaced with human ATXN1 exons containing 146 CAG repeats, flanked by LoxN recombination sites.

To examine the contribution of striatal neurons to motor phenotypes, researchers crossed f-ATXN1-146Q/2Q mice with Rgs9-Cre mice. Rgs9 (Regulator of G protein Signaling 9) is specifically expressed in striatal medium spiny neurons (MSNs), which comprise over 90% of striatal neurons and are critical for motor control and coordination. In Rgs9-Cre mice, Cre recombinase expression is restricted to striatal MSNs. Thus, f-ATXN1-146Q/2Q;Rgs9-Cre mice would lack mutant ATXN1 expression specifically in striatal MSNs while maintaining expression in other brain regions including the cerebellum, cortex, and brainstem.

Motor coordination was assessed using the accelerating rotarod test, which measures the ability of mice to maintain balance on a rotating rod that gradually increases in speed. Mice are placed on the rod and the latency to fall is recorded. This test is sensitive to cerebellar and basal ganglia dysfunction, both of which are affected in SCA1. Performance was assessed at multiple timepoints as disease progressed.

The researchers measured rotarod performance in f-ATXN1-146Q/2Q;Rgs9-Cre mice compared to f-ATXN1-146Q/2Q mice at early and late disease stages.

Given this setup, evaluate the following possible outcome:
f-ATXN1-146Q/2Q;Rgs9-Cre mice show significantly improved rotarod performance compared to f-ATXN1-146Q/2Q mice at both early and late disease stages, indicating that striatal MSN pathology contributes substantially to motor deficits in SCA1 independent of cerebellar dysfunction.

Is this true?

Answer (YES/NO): NO